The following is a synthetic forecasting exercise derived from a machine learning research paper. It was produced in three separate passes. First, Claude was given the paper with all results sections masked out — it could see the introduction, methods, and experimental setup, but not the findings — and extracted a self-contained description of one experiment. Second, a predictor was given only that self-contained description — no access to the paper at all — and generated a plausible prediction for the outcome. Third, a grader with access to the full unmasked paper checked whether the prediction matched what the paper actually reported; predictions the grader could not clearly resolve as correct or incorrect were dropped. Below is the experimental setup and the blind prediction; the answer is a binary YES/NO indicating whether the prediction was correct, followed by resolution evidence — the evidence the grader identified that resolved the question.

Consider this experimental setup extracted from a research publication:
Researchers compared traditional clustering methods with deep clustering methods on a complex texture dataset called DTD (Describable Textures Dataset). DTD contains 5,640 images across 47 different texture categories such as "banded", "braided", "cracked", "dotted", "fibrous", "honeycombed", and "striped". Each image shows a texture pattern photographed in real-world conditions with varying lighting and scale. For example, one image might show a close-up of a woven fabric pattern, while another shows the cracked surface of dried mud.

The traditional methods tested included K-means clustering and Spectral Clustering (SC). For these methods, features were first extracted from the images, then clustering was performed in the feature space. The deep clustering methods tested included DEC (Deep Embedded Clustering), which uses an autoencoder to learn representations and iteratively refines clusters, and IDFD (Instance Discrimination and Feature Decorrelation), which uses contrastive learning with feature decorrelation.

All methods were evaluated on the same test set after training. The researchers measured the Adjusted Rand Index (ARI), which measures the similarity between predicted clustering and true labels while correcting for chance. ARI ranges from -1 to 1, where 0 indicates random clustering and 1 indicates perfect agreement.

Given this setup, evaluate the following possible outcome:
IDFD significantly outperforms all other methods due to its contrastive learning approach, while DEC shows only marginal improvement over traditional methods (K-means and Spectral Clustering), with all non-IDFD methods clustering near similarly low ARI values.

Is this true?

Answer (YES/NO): NO